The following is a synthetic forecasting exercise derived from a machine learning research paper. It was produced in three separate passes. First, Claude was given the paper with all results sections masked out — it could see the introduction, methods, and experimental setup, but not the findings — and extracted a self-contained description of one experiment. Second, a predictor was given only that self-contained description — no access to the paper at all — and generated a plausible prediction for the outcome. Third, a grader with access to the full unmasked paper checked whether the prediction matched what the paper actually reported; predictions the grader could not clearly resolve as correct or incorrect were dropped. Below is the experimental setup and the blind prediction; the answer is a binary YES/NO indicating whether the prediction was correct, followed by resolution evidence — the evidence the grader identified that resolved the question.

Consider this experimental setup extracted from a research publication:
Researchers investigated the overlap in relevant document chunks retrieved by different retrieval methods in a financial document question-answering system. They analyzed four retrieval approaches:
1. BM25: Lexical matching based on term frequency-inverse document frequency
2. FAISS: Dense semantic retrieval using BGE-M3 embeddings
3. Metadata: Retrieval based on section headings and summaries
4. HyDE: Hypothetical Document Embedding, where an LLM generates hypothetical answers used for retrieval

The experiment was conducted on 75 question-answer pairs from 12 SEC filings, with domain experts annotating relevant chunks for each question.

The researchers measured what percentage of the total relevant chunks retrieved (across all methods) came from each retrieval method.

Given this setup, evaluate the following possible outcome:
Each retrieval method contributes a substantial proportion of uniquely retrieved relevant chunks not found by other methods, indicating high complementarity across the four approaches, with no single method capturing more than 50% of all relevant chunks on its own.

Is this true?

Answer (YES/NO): NO